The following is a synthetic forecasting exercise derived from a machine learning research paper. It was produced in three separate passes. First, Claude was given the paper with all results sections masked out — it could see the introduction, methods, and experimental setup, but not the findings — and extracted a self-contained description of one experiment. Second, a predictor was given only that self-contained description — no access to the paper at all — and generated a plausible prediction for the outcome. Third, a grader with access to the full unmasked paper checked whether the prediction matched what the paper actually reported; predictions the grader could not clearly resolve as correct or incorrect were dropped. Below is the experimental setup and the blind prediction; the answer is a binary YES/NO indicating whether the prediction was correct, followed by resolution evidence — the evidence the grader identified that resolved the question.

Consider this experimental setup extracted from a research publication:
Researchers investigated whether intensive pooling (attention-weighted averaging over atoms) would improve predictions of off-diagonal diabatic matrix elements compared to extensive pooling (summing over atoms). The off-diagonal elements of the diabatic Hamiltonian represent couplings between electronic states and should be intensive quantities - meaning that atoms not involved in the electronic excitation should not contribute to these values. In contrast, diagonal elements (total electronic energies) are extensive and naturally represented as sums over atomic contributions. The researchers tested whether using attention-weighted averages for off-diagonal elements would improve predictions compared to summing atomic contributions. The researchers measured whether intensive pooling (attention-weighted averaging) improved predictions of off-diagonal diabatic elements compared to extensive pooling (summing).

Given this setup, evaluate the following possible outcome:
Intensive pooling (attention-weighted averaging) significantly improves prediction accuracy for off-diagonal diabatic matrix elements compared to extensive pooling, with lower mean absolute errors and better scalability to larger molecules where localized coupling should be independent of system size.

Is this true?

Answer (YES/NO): NO